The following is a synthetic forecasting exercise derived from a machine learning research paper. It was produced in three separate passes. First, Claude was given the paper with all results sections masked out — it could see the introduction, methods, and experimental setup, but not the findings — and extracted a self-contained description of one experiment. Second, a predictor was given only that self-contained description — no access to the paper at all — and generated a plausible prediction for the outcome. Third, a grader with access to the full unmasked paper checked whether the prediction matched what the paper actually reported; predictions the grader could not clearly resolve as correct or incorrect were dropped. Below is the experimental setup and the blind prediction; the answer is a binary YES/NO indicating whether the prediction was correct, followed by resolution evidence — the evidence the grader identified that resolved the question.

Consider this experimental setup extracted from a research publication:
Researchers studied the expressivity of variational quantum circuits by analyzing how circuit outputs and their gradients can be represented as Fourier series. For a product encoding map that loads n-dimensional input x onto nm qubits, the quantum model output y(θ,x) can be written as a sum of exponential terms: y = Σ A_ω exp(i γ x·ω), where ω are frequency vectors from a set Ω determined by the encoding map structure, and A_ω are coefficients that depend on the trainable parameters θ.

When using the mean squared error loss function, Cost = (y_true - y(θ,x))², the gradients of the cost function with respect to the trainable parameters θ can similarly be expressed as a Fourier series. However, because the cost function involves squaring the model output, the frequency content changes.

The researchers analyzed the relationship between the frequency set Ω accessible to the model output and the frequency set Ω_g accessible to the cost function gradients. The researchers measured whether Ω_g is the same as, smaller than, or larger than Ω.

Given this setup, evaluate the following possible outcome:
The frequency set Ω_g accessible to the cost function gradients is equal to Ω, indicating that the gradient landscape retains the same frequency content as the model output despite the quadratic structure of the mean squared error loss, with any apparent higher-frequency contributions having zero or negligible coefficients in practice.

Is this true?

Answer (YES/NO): NO